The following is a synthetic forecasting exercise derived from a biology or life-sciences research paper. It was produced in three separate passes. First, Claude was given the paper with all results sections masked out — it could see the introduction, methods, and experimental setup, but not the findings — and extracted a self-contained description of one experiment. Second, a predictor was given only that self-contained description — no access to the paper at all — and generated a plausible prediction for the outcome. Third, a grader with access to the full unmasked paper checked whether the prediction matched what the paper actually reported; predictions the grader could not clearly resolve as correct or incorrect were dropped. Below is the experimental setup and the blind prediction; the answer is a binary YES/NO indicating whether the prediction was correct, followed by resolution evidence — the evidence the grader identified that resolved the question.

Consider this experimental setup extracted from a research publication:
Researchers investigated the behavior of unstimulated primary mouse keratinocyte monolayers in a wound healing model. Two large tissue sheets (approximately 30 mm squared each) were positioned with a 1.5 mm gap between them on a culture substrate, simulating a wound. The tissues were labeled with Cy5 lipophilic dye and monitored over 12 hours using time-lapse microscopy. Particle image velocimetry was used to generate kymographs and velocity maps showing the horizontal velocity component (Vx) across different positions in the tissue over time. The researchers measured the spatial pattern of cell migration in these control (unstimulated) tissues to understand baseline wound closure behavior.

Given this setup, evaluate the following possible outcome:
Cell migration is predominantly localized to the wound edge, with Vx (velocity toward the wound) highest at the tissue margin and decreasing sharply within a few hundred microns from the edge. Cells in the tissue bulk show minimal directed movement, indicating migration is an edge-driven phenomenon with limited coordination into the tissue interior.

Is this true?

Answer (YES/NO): YES